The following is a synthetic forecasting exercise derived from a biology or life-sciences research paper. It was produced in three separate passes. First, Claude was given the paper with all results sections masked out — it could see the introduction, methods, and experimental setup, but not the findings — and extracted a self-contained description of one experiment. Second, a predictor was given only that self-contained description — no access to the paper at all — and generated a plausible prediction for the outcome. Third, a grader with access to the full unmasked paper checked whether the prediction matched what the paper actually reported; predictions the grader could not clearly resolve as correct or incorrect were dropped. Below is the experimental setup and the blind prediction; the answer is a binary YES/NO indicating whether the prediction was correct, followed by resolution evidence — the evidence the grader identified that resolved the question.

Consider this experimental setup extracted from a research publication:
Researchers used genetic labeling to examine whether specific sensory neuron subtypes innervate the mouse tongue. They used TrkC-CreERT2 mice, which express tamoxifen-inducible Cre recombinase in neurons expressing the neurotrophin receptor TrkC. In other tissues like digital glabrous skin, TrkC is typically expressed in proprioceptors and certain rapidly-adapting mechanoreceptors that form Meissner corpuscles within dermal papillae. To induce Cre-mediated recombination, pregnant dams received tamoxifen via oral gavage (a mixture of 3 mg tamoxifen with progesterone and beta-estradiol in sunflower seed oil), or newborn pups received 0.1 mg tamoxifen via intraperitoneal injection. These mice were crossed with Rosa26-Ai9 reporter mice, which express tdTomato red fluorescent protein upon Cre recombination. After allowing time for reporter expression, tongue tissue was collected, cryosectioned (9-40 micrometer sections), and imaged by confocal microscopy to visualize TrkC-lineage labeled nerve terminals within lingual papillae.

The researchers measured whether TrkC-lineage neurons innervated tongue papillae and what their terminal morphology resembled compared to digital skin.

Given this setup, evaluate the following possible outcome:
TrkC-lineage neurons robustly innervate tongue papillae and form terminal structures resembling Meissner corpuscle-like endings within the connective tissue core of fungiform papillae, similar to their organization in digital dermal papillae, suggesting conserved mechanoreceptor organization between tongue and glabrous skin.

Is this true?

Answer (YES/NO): NO